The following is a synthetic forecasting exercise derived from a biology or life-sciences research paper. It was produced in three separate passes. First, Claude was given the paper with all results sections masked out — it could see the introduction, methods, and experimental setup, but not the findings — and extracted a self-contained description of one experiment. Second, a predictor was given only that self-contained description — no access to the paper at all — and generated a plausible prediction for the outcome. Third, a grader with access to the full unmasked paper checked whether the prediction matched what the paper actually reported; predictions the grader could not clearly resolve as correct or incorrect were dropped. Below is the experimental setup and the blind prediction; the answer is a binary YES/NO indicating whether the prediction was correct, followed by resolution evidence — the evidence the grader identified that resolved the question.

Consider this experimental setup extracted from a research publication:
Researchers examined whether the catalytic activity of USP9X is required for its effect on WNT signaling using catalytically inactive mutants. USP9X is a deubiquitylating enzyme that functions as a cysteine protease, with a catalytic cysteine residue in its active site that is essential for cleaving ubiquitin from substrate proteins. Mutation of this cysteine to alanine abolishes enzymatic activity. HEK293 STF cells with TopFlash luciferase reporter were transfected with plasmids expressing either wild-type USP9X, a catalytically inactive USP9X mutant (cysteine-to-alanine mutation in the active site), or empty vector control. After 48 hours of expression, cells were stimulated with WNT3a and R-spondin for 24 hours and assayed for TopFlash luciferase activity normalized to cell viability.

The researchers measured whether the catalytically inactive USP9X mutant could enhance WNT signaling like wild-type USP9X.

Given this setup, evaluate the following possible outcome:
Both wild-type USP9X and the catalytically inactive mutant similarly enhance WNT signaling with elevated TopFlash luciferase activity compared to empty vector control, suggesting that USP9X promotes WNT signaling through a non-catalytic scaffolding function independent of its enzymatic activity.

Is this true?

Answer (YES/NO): NO